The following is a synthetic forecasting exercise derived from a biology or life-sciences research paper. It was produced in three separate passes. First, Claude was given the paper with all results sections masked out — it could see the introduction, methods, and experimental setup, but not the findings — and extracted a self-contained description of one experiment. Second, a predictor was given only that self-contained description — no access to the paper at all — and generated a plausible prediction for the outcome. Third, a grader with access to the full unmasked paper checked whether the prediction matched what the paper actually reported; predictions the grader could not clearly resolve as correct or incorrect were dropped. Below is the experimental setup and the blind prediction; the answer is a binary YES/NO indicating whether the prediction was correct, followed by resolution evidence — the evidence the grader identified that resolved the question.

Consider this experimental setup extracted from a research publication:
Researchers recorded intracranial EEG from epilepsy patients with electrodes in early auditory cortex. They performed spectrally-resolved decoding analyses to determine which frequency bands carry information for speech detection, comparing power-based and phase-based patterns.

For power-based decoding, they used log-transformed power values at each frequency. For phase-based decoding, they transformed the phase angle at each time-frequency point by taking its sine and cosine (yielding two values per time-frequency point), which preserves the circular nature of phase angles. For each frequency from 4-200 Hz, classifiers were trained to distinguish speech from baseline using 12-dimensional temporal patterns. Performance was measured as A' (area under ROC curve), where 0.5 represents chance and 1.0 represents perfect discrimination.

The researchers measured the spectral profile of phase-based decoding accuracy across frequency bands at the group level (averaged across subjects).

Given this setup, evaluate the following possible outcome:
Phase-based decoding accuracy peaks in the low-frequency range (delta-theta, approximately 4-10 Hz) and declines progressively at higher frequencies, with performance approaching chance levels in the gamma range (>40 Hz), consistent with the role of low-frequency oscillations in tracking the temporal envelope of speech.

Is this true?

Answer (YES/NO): YES